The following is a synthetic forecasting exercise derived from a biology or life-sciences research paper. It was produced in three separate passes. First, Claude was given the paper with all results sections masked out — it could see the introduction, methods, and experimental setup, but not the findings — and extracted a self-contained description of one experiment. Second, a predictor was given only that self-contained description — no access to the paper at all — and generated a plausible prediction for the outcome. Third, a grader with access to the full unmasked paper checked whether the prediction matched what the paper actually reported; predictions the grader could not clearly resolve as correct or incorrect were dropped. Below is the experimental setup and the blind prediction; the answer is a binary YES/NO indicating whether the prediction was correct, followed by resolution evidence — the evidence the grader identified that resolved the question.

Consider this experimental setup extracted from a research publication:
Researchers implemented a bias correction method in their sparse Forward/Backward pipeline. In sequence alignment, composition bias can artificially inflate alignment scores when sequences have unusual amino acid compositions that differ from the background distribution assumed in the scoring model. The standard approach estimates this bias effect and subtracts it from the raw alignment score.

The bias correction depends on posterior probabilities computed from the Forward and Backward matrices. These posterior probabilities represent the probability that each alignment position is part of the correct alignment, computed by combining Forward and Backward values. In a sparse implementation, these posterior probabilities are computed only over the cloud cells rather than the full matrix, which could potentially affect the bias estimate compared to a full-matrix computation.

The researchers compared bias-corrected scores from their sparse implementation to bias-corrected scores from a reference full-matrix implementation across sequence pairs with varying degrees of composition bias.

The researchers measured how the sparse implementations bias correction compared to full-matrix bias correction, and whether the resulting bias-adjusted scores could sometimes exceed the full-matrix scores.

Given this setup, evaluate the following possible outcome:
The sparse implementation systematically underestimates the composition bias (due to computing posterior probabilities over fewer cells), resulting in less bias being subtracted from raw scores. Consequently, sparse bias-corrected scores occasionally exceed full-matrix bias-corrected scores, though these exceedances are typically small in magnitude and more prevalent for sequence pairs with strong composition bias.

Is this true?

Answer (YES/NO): NO